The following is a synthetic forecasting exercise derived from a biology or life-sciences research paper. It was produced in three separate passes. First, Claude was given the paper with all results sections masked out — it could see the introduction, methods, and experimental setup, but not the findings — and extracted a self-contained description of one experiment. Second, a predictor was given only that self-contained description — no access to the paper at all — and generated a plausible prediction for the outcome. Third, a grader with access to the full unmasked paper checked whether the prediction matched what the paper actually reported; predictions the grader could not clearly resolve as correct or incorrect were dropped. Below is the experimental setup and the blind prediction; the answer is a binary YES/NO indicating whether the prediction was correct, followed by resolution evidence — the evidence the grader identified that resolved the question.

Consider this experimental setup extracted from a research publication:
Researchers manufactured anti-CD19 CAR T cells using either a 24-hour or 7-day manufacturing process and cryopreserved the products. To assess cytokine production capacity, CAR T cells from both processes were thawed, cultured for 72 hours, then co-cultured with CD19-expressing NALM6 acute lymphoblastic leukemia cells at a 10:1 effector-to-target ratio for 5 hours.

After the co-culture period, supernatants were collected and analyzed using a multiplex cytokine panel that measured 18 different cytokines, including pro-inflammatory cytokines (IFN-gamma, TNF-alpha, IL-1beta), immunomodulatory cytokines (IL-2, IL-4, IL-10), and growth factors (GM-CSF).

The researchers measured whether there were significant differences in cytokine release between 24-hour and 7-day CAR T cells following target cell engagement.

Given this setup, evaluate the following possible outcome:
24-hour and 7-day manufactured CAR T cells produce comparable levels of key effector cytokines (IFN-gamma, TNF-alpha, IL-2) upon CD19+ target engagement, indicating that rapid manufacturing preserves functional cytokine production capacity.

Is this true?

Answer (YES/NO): NO